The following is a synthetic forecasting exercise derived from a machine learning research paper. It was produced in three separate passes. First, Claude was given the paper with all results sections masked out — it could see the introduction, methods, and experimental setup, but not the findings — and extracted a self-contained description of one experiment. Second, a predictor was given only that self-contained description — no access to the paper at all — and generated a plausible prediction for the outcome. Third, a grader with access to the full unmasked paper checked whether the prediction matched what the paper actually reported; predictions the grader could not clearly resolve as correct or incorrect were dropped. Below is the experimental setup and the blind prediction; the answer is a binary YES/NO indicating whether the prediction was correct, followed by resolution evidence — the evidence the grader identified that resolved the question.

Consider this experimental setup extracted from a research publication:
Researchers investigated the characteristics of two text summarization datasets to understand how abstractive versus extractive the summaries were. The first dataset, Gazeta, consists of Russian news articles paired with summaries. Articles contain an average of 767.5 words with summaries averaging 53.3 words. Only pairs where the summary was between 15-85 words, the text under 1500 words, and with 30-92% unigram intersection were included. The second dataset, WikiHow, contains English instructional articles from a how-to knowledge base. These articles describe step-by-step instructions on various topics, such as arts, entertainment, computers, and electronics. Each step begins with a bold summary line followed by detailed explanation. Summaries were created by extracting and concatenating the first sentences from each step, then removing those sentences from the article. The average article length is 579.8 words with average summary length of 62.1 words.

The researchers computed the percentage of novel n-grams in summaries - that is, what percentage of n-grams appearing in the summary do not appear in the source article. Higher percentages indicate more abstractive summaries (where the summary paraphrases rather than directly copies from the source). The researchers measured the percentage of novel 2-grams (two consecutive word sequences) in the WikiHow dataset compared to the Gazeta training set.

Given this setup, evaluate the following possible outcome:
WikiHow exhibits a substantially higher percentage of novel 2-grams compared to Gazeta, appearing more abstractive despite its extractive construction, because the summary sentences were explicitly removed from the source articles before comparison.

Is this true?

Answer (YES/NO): NO